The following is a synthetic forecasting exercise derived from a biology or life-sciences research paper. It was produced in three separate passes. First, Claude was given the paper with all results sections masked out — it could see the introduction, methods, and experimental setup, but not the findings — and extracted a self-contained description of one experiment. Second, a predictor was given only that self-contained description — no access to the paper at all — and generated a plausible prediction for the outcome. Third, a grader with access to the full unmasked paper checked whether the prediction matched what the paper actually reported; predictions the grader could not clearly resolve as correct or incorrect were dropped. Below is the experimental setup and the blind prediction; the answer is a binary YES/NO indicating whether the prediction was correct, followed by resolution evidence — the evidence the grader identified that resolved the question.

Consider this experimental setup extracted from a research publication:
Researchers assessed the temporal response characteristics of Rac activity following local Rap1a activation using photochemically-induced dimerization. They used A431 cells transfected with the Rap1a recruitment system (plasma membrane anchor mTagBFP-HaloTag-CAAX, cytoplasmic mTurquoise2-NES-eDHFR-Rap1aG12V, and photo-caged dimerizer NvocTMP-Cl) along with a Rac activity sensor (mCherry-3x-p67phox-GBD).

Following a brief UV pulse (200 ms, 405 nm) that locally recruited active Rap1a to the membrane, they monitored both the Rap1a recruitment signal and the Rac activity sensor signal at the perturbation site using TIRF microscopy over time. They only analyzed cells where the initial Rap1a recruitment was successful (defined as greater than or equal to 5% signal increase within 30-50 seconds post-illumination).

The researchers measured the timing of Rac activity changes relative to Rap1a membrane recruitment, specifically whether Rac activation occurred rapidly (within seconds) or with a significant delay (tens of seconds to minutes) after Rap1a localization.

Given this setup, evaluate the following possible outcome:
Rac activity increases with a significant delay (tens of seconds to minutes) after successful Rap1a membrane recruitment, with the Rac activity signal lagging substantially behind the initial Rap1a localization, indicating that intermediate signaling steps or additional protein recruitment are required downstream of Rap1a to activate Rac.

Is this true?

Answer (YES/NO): NO